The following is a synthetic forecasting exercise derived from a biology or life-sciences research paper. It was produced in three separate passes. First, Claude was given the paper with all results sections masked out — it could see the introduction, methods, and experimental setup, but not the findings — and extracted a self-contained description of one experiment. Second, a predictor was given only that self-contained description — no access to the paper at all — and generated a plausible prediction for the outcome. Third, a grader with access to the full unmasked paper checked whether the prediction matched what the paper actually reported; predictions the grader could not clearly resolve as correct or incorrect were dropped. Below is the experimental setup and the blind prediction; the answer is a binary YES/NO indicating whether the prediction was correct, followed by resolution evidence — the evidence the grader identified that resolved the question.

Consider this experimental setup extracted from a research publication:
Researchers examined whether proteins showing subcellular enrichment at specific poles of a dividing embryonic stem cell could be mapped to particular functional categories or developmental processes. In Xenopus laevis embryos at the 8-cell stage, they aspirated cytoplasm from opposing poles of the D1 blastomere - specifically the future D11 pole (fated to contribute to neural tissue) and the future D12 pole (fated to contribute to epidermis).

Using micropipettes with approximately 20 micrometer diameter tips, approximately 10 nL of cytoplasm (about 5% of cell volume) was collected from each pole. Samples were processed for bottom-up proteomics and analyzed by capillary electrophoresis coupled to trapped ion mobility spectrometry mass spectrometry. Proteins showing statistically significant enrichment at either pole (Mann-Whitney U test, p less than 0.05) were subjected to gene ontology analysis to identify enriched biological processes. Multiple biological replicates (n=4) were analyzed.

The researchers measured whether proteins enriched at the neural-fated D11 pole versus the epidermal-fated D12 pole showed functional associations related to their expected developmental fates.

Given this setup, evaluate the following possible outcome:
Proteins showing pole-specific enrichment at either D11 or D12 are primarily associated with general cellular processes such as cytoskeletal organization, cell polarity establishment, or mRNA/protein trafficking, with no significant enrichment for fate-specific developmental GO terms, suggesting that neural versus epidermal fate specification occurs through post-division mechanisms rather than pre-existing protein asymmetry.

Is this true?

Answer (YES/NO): NO